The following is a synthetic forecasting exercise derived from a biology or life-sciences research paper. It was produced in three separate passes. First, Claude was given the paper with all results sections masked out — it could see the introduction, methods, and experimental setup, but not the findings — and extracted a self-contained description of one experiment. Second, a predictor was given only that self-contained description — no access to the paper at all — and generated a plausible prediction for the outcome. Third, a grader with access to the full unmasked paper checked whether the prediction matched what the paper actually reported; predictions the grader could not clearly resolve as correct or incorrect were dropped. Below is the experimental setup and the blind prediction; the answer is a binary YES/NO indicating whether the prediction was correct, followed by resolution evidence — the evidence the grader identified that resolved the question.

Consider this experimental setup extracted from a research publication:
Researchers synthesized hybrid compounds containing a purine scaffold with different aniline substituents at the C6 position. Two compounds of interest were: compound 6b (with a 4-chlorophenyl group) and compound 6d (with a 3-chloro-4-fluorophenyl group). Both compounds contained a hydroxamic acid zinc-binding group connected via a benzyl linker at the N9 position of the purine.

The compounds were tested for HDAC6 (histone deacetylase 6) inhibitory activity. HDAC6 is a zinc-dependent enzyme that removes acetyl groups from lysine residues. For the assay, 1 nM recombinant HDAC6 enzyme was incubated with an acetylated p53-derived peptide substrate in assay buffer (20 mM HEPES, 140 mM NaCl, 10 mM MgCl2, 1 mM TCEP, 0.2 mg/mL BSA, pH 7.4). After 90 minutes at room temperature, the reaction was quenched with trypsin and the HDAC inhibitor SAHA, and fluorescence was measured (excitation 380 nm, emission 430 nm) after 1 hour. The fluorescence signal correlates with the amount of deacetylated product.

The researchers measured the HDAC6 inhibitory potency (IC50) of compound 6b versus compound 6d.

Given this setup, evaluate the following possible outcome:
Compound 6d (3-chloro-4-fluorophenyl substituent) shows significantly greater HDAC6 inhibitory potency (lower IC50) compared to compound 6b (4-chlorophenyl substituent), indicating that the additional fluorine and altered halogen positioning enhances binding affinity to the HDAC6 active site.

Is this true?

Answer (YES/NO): NO